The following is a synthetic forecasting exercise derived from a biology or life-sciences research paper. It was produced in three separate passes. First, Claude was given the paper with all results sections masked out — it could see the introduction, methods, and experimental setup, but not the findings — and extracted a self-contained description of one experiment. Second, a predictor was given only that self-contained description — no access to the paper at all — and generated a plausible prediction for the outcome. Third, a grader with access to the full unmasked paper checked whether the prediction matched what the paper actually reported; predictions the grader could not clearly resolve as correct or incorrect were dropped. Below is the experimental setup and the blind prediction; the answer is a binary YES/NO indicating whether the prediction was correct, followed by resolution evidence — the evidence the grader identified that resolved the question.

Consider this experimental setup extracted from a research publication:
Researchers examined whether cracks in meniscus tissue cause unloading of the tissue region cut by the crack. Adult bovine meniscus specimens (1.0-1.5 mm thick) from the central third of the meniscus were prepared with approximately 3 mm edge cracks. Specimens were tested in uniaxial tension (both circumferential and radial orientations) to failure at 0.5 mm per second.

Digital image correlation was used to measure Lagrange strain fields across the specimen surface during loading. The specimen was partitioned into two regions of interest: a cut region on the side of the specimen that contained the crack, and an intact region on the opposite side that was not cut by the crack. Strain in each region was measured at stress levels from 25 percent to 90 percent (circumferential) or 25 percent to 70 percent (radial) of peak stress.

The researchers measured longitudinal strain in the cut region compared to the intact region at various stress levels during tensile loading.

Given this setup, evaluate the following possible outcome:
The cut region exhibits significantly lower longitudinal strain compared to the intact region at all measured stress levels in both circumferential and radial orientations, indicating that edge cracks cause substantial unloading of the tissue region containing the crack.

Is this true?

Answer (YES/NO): YES